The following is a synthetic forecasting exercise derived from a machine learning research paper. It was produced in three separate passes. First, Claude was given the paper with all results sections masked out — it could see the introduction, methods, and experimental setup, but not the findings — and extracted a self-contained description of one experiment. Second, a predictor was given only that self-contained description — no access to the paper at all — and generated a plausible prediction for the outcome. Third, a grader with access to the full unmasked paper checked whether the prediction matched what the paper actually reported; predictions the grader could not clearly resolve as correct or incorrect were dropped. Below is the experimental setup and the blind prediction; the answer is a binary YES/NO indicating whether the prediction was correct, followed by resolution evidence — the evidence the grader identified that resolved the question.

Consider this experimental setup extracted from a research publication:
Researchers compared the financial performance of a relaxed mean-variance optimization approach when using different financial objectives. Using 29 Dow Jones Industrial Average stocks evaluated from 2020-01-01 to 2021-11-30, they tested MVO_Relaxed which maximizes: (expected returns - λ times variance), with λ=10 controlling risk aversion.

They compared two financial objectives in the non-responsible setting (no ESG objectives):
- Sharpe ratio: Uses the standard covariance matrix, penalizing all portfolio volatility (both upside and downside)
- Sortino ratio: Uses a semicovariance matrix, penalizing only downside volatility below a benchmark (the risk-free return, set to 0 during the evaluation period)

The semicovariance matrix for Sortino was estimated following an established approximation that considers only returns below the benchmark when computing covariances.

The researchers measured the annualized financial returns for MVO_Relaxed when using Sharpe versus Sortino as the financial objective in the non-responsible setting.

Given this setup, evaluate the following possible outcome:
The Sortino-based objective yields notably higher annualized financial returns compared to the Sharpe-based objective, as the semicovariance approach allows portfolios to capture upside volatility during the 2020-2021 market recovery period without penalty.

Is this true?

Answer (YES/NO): NO